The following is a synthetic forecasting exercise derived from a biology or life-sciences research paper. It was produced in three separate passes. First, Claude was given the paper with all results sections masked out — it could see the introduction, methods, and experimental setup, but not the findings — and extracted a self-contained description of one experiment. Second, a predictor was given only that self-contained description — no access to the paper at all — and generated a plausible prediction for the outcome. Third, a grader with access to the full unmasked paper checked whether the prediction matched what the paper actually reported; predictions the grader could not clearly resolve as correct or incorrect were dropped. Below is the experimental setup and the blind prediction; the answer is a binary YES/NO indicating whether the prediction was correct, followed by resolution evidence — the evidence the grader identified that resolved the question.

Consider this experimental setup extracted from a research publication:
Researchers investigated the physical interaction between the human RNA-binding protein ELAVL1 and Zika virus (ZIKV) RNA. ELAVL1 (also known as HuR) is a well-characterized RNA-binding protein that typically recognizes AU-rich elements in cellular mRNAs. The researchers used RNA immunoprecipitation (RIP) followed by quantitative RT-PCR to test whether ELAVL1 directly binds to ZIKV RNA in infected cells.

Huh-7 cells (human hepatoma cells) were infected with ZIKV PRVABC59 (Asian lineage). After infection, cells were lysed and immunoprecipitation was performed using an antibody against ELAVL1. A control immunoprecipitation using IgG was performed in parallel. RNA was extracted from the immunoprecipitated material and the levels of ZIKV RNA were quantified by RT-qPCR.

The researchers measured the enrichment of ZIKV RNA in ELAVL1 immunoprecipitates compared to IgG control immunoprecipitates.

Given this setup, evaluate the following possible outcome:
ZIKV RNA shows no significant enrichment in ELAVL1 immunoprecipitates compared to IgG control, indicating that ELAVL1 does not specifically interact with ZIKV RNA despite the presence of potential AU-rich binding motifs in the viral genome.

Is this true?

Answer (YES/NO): NO